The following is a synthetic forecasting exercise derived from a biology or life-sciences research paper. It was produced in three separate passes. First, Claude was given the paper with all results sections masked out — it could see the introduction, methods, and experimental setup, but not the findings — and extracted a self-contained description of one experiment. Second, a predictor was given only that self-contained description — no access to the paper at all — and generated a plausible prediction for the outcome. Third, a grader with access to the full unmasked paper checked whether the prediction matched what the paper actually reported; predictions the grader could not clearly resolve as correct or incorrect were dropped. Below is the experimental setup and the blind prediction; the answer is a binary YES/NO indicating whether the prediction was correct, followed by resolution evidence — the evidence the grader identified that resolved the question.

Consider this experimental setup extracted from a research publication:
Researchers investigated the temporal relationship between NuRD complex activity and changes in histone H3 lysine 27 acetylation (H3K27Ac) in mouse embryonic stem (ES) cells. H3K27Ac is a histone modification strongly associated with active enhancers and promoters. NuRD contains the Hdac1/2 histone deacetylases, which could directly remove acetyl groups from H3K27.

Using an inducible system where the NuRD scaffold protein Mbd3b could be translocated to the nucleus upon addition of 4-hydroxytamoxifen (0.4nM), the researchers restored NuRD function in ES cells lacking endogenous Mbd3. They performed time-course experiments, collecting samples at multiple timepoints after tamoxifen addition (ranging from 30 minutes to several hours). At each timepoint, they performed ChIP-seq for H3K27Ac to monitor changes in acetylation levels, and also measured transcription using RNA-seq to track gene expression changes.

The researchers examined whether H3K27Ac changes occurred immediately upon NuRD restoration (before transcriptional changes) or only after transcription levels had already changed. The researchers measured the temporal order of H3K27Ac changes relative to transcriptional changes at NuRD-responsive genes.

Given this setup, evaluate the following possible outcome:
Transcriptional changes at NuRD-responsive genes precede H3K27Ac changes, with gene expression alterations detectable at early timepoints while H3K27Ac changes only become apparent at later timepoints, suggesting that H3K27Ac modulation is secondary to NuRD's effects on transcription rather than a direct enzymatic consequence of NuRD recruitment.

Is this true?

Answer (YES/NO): YES